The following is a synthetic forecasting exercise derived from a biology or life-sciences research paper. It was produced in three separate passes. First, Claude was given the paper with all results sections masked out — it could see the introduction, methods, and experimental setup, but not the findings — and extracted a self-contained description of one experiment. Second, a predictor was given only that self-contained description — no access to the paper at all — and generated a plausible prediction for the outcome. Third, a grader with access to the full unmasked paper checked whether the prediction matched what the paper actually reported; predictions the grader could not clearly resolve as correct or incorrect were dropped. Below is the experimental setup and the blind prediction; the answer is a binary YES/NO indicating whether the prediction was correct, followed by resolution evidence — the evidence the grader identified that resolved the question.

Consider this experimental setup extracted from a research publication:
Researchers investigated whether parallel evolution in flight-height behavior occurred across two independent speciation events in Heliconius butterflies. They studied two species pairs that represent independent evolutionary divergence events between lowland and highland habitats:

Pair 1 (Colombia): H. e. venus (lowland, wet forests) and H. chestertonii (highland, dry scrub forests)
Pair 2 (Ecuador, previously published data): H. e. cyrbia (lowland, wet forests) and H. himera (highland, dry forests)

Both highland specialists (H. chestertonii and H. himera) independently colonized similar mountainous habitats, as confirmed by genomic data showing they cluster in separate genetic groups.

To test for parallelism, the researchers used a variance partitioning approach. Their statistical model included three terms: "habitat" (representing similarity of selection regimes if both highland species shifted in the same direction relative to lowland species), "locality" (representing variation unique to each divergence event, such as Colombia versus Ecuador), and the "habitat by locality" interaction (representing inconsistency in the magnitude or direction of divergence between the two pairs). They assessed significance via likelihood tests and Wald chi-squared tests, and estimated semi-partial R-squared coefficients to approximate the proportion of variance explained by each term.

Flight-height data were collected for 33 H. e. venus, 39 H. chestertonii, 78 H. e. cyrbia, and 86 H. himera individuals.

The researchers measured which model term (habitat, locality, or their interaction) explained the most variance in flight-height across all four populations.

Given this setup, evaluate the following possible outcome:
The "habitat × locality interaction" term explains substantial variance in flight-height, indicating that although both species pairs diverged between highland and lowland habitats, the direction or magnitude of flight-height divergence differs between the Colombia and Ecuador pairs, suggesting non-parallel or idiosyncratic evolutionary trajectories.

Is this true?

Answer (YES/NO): NO